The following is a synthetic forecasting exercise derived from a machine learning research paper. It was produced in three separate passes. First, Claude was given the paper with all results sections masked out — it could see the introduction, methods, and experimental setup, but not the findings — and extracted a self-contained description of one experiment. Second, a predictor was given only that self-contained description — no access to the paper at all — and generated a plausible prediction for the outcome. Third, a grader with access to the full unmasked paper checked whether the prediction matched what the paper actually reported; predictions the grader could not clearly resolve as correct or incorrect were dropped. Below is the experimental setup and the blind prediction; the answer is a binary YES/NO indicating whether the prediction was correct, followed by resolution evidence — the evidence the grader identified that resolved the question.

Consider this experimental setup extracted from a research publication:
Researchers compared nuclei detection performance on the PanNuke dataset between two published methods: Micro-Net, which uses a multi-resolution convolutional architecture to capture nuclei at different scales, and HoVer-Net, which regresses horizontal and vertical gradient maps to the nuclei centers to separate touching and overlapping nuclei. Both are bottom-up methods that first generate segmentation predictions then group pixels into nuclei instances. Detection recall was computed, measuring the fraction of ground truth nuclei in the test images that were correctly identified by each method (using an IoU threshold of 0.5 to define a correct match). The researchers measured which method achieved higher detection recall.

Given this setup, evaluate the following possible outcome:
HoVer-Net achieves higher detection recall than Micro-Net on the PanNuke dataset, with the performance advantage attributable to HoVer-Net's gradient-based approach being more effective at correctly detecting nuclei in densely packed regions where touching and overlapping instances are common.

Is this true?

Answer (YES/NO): NO